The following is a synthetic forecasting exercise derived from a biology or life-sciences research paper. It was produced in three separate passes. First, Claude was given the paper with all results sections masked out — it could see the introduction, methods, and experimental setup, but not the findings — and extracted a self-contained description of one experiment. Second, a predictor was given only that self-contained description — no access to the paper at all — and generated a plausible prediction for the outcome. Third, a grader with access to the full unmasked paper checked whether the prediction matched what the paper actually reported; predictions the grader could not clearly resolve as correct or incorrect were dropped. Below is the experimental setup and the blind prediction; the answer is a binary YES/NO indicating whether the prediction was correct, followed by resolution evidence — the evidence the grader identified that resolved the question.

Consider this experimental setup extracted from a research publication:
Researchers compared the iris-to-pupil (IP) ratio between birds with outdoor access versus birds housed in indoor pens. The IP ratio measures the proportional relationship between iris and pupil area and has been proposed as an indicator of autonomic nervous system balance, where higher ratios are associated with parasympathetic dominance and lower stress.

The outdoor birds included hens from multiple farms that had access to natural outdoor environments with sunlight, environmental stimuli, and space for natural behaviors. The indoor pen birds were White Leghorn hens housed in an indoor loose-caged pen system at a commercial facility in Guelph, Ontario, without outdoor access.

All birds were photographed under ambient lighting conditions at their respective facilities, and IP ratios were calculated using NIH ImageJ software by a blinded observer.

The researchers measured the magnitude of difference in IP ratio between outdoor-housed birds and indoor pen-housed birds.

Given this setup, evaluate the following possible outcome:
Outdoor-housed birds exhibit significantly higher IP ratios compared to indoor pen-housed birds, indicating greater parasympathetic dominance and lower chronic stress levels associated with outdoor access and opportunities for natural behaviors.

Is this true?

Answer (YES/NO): YES